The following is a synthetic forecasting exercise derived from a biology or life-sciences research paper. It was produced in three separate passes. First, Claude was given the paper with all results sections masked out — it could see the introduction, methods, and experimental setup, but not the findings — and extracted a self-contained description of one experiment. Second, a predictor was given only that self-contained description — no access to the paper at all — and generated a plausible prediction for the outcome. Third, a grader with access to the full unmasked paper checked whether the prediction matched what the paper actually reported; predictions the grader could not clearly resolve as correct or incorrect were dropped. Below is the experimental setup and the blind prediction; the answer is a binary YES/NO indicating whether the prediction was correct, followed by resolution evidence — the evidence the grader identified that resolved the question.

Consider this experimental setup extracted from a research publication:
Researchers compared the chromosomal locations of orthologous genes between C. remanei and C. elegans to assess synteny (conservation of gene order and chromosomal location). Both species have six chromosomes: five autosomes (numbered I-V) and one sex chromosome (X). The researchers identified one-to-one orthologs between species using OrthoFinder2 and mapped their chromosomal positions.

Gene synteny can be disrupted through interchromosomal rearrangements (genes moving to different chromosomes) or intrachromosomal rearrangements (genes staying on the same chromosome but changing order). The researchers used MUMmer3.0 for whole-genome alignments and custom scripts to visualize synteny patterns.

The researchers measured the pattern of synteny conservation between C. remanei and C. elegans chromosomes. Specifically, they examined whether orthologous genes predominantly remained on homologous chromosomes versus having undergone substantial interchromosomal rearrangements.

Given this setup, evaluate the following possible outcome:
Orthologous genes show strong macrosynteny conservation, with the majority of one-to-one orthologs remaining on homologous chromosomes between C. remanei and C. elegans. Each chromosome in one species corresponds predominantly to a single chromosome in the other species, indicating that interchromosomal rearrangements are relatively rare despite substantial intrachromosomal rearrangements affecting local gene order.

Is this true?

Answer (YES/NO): YES